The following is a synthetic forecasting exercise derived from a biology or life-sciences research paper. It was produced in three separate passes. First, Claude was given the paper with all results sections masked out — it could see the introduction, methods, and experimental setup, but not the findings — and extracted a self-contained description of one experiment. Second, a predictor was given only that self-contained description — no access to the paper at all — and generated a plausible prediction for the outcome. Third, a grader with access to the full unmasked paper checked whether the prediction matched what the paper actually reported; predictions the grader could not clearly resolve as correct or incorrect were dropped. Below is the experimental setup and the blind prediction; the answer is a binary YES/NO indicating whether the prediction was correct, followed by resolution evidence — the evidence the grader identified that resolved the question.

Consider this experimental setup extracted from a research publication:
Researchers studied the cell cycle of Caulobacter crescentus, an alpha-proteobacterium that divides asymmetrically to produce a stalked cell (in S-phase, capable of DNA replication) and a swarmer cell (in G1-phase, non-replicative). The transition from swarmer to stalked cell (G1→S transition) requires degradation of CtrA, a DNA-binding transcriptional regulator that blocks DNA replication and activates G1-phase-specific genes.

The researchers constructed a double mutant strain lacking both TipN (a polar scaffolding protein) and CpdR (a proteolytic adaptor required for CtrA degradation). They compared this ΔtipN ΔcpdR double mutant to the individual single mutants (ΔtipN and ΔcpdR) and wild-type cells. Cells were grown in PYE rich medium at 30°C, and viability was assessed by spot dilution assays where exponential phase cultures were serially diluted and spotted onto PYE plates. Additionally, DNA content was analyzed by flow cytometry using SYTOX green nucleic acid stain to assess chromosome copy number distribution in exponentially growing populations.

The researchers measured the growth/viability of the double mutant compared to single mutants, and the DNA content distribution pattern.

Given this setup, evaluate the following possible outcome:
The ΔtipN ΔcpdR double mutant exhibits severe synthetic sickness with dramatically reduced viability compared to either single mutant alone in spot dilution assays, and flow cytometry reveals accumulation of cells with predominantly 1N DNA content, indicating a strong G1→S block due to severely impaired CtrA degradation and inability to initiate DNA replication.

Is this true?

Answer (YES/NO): NO